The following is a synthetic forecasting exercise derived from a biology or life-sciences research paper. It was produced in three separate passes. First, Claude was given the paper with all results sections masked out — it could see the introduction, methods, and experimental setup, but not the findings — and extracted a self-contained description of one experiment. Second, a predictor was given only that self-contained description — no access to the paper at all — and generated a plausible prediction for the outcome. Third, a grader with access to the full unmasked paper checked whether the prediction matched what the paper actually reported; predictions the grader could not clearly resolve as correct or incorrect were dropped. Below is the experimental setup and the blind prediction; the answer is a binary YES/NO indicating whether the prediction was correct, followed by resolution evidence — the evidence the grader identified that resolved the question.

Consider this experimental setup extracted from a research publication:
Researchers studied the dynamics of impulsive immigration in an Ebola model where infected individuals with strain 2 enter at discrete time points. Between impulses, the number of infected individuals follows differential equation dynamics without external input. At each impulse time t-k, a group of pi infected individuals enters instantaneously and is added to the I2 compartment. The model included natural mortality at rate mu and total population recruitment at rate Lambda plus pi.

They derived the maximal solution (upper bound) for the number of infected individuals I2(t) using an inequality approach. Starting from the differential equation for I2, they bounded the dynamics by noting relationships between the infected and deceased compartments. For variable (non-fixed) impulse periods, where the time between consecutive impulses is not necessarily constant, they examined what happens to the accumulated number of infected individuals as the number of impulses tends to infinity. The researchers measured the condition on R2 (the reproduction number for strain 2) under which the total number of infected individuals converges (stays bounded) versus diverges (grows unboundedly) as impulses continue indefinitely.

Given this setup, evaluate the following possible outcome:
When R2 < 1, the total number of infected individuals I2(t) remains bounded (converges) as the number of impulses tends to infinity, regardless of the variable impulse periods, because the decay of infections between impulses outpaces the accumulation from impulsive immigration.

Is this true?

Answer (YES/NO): NO